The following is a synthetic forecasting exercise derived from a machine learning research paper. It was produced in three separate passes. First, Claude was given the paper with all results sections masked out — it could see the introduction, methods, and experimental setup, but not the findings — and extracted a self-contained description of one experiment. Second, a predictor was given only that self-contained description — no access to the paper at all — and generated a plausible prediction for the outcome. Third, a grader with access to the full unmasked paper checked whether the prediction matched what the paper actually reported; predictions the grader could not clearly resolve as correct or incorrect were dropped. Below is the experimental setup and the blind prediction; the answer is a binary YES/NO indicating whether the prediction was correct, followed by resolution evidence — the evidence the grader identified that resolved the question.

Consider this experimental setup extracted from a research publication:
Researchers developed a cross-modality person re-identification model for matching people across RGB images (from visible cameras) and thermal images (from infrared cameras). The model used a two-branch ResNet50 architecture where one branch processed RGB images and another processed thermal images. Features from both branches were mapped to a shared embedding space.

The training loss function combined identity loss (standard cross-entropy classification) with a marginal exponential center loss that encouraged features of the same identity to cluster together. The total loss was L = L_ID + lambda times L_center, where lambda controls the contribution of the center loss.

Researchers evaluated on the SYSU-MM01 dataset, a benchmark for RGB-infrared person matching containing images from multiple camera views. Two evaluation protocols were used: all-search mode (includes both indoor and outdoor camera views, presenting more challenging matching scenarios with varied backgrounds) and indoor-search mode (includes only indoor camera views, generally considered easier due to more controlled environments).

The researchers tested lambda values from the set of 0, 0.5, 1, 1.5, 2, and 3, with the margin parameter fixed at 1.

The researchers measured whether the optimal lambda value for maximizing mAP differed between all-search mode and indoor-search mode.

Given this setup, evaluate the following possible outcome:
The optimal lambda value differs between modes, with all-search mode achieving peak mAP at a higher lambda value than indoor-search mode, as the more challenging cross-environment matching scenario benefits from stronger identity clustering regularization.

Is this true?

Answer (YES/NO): YES